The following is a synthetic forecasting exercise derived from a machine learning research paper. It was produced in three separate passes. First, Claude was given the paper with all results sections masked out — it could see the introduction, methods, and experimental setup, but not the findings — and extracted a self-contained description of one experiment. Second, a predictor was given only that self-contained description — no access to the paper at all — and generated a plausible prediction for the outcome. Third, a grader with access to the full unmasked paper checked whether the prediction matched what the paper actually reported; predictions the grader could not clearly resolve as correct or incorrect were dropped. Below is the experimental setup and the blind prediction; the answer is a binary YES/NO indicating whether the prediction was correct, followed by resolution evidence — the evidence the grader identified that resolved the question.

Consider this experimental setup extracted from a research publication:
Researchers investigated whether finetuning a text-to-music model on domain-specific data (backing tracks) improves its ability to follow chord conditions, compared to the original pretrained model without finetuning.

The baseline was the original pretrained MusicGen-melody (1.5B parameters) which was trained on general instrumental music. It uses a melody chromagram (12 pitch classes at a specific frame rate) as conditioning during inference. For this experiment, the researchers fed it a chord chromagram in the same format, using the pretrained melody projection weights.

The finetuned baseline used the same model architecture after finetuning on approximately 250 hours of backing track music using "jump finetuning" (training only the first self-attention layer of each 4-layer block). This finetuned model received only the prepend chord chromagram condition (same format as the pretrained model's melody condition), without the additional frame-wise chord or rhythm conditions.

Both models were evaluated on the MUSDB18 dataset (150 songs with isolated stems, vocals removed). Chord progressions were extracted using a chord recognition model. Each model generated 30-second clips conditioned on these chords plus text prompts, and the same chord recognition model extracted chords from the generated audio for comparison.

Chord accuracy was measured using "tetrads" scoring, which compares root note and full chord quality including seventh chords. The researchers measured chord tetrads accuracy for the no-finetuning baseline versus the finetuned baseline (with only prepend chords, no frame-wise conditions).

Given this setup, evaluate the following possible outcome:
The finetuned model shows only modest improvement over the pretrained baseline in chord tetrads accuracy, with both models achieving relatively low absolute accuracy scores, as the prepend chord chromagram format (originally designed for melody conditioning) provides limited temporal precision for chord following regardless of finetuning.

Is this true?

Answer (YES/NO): YES